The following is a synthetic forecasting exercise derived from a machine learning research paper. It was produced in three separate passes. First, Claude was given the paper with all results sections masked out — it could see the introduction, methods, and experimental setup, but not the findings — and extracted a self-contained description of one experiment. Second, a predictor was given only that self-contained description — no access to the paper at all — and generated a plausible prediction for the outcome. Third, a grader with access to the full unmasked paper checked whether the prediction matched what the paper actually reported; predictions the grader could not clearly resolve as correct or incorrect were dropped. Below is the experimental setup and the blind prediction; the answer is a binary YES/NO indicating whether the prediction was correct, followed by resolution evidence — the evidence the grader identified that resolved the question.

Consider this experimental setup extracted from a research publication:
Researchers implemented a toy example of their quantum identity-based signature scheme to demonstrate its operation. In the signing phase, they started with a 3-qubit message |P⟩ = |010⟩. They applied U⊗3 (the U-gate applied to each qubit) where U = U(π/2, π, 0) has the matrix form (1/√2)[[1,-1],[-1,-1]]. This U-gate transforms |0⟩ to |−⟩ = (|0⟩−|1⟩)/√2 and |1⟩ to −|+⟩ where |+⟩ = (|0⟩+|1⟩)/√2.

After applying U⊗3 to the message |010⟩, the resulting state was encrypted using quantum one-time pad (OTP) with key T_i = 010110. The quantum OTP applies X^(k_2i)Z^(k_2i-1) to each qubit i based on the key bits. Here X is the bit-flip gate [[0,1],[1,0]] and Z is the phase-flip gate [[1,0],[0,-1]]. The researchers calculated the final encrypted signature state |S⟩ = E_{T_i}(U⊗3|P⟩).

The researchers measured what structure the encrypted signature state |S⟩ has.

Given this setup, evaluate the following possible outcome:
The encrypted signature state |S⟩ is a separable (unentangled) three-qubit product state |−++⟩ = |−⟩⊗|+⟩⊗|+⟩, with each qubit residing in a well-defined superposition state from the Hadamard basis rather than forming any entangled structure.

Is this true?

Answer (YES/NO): NO